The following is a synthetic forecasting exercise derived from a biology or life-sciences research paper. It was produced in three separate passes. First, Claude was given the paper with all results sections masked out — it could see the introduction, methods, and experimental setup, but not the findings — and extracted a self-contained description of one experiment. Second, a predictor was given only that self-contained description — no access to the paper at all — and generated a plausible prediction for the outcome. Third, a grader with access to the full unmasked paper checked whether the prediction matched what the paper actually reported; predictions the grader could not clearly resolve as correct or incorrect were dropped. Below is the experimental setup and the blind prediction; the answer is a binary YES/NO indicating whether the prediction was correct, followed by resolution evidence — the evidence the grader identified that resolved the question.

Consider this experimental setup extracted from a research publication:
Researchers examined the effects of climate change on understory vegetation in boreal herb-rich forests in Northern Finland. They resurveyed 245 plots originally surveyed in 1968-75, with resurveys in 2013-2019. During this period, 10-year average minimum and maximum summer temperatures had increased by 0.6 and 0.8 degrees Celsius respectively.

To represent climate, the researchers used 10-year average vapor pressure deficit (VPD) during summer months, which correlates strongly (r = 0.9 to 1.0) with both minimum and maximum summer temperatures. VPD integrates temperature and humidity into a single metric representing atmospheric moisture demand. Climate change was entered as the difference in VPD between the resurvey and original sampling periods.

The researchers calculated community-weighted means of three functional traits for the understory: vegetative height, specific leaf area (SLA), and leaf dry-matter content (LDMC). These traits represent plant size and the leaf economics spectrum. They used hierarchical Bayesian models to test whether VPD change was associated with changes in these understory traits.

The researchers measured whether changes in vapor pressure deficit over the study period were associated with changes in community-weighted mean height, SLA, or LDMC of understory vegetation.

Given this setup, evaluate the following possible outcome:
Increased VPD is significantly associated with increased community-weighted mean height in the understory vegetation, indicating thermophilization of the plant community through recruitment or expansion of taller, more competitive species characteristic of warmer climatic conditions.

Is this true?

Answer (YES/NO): NO